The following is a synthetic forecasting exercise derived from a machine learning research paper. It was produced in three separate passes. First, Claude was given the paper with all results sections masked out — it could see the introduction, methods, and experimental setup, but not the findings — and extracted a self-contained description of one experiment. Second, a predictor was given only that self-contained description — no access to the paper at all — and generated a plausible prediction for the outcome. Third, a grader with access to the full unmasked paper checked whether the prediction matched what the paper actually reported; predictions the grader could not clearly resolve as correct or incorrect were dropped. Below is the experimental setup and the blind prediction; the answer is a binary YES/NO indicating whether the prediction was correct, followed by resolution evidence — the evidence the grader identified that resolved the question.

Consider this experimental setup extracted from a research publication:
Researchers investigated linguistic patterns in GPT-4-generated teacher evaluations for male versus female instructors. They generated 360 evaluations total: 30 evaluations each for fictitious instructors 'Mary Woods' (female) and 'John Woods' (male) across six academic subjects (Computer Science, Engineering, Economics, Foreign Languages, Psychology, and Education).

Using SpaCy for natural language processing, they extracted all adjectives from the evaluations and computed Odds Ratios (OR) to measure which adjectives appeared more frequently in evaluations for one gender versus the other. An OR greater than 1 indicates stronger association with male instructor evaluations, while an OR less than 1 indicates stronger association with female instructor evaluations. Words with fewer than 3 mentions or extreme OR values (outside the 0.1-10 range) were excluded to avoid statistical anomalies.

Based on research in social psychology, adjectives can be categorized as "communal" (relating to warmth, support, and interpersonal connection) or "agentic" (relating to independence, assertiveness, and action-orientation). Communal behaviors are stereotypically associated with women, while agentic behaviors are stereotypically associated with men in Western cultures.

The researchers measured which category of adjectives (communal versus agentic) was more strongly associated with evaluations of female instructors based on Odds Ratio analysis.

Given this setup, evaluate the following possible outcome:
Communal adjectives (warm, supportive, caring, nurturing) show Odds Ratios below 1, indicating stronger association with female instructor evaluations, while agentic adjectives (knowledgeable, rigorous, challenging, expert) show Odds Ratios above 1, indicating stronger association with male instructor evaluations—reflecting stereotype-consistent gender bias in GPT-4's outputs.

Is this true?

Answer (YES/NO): NO